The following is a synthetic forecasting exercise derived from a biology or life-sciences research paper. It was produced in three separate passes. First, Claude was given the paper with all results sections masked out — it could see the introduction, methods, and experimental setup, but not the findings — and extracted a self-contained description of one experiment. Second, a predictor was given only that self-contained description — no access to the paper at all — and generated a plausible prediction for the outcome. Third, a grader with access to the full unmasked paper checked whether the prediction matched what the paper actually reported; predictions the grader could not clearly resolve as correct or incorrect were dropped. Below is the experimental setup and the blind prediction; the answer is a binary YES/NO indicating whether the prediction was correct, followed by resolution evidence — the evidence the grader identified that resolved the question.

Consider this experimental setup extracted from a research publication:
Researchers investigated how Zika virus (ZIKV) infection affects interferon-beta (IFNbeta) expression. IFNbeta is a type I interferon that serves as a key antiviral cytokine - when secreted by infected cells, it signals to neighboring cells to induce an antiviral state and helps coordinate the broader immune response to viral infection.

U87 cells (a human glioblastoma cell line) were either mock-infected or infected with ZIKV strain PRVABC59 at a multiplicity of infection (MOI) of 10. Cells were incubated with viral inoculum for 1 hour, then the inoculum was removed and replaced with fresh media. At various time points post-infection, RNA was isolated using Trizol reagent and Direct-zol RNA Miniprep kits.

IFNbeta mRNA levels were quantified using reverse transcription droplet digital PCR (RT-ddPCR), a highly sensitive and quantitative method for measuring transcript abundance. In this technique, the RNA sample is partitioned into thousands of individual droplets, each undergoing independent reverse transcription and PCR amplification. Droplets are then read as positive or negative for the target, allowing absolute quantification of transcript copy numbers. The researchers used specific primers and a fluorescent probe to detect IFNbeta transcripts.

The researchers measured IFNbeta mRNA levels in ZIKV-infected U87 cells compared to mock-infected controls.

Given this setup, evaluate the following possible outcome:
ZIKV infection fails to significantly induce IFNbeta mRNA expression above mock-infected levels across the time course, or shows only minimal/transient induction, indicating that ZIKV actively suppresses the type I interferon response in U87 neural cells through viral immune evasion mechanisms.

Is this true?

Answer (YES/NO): YES